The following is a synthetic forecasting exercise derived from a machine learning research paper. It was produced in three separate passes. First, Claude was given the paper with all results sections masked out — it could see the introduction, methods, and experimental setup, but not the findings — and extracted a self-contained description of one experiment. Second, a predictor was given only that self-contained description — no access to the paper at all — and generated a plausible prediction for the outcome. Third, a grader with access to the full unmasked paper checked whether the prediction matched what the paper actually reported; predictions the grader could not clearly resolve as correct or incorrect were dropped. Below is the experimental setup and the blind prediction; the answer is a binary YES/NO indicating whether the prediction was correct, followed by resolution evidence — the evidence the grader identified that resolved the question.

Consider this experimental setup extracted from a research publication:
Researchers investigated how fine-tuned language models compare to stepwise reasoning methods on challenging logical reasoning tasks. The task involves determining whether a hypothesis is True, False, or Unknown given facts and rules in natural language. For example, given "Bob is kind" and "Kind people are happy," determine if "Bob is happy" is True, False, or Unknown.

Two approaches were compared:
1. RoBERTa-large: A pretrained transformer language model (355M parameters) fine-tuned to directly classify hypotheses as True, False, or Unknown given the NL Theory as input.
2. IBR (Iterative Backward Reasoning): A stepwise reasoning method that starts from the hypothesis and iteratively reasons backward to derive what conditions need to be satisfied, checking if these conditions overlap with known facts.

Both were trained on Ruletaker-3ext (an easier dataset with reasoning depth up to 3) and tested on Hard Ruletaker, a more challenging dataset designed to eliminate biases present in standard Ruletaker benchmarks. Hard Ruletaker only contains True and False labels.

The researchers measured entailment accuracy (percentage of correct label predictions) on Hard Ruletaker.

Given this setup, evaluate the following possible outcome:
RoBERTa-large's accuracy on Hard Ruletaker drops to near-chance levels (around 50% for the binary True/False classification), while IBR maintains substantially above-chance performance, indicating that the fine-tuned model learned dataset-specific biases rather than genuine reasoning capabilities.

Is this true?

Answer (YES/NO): NO